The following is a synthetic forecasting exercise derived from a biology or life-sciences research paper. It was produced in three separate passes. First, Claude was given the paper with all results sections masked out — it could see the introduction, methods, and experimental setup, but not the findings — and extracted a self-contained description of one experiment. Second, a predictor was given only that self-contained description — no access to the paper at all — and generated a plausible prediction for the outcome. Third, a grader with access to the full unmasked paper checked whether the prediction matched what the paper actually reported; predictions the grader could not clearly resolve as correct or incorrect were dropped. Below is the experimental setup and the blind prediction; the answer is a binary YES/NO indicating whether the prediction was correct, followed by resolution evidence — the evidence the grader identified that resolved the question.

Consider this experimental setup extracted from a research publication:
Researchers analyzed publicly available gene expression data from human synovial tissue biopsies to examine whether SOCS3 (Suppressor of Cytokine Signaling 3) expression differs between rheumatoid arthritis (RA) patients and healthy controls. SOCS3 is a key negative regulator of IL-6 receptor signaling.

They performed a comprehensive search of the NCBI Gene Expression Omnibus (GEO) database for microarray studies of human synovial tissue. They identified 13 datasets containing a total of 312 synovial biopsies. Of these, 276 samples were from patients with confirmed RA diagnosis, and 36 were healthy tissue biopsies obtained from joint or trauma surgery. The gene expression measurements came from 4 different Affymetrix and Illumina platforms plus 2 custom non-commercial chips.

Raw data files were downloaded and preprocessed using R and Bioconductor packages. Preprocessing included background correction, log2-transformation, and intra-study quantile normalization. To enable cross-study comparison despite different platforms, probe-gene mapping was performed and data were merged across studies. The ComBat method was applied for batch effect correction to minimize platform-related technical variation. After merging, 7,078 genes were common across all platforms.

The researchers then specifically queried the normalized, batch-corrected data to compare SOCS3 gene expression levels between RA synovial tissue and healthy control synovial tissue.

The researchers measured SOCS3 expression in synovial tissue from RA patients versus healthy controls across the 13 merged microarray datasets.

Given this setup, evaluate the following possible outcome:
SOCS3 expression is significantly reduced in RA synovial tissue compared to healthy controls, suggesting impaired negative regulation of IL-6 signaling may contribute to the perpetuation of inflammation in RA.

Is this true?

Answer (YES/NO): YES